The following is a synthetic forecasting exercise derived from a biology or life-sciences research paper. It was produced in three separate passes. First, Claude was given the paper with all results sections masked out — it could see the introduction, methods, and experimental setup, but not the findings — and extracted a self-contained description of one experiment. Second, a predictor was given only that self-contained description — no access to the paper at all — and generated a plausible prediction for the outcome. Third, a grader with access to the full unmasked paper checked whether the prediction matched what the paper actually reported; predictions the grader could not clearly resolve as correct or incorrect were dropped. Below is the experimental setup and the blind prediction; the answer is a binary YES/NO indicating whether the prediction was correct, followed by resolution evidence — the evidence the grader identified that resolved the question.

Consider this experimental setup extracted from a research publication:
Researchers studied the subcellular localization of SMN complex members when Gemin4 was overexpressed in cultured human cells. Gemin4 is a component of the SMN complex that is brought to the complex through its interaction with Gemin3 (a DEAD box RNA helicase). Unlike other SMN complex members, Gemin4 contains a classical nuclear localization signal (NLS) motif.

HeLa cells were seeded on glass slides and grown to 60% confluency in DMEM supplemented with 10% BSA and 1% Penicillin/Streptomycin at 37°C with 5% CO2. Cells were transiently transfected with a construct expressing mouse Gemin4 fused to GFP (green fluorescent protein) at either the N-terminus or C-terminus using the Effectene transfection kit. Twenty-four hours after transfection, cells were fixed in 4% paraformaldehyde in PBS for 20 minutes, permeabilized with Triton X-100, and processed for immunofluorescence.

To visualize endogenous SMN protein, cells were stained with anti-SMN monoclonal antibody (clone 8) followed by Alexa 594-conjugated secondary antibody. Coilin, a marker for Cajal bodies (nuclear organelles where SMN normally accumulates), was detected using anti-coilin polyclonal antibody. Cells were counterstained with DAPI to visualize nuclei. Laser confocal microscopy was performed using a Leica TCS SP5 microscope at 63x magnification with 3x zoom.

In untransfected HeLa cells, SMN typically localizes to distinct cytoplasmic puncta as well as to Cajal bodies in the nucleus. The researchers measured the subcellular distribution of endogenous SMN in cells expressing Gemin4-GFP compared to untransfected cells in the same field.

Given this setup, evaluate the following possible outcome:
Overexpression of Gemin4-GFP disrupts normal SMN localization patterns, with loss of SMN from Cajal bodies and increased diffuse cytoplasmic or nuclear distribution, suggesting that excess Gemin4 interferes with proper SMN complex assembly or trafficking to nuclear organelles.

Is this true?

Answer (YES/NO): YES